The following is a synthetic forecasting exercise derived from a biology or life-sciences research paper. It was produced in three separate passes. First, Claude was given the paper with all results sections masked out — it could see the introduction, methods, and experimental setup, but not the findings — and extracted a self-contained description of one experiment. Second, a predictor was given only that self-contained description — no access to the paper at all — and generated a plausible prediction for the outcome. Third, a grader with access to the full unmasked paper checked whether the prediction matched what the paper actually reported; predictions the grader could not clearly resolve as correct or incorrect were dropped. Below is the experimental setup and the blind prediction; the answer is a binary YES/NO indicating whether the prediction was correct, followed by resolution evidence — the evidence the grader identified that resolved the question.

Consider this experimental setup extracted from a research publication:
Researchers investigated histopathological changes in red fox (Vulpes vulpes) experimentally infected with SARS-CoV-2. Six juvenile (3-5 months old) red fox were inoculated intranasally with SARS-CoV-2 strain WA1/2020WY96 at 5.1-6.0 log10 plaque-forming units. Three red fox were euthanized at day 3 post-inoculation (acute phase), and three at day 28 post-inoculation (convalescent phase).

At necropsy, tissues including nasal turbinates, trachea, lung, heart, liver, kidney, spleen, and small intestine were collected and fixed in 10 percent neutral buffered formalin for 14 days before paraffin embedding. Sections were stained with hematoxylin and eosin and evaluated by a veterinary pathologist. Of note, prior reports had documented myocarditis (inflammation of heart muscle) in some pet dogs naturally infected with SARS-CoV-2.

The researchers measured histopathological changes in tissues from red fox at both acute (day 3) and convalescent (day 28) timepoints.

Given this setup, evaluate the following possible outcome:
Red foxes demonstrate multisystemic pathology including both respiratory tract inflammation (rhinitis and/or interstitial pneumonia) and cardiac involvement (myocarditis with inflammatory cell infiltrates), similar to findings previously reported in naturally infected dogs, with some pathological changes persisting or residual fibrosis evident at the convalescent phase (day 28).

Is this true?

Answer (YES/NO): NO